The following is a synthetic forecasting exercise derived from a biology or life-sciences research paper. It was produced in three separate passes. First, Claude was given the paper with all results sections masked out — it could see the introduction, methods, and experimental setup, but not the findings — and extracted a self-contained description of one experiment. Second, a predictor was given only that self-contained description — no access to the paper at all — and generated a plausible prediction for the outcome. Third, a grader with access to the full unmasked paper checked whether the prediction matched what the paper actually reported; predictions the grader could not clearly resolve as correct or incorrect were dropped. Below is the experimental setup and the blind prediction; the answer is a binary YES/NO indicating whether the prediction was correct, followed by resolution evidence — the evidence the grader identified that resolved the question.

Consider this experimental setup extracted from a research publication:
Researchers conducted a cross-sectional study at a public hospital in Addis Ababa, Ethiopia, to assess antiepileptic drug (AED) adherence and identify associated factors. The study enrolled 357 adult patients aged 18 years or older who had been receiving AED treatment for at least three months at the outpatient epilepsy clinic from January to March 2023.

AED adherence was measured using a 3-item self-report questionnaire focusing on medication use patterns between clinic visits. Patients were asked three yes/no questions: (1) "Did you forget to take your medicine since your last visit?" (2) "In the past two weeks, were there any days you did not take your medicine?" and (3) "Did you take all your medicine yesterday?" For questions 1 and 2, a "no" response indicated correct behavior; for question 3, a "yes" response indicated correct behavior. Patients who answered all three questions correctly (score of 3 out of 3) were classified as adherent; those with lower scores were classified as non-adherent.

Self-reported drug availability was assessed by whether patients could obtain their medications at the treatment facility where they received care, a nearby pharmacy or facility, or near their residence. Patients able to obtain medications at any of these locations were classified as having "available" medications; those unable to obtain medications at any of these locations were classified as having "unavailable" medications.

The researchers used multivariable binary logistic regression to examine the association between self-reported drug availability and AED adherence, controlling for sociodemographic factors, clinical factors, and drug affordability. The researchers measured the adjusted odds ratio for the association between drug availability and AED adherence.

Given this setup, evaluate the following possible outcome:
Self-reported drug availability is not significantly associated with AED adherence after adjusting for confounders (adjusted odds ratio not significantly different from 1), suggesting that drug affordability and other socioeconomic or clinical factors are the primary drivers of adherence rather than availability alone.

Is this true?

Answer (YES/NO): NO